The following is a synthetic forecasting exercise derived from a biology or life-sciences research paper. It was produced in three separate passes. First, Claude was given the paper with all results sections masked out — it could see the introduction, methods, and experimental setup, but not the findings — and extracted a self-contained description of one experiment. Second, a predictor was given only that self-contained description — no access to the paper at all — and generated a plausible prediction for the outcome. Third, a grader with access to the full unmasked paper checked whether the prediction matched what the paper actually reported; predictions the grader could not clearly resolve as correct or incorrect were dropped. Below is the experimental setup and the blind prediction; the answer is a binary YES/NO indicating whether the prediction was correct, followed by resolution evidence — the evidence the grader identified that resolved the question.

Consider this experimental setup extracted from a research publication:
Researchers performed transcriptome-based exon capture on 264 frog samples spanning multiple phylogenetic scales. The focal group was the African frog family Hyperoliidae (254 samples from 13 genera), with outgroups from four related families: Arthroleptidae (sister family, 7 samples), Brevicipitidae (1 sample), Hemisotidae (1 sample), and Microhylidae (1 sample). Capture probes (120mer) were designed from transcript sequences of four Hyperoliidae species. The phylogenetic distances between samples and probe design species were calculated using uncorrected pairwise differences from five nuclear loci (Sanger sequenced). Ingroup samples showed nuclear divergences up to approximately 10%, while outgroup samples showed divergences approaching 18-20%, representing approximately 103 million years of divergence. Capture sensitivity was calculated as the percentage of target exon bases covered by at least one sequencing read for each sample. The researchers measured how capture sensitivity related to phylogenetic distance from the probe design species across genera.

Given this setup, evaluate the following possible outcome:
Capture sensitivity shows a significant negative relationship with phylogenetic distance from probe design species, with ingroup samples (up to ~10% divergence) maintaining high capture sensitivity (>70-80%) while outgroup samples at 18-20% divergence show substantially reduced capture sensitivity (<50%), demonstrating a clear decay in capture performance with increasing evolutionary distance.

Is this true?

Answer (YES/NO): YES